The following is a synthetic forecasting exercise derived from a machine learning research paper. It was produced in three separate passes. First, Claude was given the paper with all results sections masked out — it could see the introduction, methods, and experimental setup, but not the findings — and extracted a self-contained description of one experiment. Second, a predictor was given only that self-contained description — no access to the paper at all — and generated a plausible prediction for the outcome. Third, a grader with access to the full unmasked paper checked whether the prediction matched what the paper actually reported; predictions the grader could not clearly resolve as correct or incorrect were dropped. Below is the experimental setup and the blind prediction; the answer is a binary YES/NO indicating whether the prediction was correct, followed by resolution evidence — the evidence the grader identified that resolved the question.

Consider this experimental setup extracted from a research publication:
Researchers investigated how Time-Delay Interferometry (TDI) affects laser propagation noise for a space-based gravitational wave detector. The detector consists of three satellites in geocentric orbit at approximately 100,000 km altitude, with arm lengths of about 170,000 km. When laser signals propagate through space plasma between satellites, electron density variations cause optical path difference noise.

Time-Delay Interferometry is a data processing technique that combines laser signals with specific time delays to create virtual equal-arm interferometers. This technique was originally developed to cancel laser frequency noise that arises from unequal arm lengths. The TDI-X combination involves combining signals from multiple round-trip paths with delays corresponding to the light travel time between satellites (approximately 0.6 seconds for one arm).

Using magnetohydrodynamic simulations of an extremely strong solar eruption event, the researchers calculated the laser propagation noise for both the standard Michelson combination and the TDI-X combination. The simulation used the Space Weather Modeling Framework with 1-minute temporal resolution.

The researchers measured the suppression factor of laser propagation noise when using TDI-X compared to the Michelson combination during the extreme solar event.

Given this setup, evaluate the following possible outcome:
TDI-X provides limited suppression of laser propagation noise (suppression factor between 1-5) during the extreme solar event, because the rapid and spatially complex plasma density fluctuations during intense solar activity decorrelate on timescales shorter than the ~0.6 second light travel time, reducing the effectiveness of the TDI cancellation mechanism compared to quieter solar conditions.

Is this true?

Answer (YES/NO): NO